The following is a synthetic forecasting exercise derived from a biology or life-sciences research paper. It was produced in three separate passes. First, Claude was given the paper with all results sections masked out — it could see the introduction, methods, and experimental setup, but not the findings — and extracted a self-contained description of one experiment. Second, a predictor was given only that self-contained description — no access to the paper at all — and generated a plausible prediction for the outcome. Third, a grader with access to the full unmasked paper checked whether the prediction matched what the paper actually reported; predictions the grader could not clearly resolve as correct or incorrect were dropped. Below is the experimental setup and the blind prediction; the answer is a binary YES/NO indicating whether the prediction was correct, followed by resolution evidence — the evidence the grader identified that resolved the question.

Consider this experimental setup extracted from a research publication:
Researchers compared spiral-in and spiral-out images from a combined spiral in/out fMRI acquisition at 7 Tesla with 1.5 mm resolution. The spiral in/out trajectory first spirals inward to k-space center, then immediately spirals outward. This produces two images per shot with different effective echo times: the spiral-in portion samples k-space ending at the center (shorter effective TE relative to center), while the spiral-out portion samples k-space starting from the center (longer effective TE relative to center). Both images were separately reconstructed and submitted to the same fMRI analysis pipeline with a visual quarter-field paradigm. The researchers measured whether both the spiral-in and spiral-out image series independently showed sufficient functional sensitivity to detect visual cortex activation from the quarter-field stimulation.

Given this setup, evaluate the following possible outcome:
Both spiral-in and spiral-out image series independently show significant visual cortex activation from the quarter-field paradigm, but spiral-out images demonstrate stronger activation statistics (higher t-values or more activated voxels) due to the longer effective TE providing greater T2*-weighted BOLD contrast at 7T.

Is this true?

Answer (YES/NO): YES